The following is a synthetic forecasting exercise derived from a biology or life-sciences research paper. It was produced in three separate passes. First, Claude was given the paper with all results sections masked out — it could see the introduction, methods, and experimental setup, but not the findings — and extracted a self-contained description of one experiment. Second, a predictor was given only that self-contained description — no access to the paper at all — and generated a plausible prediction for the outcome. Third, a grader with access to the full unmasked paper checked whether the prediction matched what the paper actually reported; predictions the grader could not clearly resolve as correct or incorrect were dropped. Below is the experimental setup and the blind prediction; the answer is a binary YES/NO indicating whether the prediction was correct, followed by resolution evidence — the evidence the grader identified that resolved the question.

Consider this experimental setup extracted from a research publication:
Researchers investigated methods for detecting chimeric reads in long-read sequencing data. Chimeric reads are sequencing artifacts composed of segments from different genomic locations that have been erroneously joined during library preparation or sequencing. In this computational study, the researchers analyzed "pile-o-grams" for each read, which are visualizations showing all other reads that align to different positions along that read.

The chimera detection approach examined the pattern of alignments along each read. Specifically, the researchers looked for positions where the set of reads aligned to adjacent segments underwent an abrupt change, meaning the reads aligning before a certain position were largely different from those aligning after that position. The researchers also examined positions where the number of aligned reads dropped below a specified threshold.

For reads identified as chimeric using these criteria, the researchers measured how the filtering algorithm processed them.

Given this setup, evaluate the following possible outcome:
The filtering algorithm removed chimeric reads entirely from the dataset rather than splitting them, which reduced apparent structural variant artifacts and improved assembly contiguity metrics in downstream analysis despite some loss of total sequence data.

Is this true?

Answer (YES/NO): NO